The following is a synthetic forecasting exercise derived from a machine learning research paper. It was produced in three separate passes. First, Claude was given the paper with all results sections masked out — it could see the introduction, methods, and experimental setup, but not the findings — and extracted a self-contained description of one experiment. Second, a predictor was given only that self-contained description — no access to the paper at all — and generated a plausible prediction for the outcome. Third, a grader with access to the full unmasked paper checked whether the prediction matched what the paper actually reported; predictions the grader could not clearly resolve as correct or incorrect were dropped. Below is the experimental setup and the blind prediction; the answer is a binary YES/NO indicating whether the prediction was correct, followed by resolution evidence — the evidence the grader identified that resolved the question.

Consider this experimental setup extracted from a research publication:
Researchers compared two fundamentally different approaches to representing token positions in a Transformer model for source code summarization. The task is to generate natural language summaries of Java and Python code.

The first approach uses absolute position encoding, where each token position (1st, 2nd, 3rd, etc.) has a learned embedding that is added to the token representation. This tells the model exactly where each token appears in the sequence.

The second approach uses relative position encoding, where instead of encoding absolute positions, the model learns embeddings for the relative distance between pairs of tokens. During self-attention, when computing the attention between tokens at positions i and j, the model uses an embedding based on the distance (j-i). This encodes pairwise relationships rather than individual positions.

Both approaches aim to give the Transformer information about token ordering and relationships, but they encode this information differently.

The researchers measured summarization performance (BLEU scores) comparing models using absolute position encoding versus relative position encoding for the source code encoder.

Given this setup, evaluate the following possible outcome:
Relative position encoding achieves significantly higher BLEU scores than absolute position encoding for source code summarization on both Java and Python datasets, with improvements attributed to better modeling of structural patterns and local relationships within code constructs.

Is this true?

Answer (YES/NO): YES